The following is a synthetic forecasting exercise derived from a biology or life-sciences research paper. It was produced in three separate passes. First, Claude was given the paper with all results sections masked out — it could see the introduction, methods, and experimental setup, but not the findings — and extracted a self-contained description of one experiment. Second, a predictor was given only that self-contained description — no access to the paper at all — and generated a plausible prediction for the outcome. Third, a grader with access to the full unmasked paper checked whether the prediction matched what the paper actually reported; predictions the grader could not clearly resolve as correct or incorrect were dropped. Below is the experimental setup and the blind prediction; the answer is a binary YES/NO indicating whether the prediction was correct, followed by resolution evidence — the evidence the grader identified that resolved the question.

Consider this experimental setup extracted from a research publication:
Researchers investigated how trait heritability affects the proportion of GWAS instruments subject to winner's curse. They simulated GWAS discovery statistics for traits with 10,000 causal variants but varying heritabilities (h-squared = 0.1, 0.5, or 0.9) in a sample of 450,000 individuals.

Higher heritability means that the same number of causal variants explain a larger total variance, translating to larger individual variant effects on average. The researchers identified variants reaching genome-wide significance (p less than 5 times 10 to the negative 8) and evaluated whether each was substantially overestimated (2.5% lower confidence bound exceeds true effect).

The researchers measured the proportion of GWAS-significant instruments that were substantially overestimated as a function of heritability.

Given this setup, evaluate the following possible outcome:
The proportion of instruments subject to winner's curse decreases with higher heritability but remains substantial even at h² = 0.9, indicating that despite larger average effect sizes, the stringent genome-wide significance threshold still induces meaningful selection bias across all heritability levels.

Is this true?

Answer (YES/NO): NO